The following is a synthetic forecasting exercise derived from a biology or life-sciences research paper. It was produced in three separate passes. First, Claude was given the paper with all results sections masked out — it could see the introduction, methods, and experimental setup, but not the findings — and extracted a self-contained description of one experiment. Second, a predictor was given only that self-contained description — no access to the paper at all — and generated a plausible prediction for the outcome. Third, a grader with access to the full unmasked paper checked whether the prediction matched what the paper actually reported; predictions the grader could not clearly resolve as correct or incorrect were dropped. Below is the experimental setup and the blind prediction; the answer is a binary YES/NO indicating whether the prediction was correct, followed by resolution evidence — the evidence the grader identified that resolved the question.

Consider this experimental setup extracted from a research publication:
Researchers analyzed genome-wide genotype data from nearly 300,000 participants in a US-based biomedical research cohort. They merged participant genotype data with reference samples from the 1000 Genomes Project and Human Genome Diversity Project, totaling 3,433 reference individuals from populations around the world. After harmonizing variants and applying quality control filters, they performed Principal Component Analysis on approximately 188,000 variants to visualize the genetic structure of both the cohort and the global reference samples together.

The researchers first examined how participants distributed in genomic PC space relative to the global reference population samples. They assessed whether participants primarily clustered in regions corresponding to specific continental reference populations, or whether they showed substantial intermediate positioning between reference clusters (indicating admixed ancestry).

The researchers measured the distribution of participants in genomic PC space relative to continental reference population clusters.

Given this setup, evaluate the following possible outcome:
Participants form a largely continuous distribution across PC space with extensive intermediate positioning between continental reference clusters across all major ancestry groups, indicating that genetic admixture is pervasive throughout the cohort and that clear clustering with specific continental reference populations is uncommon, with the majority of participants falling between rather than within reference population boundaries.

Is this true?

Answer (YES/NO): NO